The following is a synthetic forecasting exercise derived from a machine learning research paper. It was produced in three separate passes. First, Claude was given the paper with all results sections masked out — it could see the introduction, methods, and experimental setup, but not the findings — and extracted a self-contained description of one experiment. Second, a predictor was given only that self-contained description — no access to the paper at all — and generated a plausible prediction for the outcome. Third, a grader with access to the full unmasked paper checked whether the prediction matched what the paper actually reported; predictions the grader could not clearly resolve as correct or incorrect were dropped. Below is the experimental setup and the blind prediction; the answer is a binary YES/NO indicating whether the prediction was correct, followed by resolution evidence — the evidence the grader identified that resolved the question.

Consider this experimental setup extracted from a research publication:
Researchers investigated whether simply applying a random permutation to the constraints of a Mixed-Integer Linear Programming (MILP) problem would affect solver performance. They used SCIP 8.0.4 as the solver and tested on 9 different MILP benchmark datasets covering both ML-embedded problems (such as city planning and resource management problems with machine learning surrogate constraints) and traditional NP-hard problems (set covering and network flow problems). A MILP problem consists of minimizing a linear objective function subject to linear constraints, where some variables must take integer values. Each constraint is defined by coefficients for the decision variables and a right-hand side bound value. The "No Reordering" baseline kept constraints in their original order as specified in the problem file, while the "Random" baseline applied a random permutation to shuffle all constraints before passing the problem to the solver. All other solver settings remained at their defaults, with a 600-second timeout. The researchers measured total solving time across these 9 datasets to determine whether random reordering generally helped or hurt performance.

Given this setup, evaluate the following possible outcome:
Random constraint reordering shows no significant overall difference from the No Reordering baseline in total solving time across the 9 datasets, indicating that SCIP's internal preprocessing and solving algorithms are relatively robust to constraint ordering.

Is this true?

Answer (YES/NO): NO